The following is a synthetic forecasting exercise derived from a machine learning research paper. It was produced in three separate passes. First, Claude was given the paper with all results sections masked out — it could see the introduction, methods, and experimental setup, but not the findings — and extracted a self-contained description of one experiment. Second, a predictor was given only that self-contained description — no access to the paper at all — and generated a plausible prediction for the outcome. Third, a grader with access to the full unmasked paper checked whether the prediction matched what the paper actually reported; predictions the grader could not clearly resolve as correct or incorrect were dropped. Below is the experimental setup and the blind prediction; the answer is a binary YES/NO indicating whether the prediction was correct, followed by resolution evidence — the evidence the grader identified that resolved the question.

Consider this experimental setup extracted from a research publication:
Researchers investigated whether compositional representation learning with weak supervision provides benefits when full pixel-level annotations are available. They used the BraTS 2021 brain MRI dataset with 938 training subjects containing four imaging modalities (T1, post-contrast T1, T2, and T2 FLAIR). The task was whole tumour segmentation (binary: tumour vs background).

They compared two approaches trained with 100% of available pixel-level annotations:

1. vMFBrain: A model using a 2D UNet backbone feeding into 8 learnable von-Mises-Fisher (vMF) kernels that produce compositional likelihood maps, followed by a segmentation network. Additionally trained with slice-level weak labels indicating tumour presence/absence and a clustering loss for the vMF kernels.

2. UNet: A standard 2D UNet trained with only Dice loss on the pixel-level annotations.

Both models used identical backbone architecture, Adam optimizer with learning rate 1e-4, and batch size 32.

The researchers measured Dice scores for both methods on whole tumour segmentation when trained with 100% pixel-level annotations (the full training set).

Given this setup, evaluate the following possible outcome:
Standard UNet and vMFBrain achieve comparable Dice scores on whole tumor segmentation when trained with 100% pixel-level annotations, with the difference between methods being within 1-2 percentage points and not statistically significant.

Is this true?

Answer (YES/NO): YES